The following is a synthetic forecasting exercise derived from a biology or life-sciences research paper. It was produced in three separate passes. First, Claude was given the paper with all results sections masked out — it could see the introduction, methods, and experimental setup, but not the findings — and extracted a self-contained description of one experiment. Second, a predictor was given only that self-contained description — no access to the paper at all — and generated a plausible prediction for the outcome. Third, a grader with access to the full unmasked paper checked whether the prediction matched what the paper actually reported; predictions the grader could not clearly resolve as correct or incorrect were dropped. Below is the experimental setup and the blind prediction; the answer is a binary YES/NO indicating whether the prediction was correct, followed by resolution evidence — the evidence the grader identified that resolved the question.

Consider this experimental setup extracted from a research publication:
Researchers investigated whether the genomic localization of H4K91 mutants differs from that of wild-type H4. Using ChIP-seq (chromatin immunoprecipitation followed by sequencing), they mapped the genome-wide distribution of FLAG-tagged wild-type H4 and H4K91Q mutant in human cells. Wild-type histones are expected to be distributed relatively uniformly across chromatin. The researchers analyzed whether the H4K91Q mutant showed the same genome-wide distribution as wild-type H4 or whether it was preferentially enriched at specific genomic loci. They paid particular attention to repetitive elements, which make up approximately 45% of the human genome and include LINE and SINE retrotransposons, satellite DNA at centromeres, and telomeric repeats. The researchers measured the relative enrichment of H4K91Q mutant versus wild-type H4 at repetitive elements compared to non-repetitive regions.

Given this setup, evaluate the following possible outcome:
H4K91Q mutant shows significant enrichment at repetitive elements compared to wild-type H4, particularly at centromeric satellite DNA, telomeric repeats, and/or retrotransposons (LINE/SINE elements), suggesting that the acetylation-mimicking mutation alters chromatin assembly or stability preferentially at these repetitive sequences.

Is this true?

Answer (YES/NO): YES